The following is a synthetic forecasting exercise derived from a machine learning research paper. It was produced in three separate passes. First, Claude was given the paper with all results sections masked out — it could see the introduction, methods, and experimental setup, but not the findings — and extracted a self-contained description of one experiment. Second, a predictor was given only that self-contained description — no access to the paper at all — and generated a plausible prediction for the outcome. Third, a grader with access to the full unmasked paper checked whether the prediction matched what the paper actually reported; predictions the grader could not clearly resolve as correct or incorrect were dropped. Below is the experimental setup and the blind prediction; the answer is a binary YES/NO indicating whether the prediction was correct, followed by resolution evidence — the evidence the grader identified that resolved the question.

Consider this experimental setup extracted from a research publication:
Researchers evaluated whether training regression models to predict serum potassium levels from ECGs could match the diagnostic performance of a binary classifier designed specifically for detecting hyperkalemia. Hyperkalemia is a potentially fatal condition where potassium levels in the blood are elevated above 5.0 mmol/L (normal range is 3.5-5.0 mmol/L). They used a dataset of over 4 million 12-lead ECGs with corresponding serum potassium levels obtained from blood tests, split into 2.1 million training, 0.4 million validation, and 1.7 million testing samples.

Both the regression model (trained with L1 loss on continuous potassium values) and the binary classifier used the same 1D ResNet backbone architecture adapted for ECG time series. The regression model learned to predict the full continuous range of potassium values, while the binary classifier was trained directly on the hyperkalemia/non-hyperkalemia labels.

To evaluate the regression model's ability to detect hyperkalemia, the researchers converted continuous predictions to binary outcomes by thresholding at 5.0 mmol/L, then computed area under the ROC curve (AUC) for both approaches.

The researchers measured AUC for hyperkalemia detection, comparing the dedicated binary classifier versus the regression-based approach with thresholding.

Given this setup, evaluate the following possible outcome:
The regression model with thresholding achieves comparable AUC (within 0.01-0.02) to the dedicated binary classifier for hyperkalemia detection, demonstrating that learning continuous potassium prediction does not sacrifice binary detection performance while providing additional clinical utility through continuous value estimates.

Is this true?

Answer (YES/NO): YES